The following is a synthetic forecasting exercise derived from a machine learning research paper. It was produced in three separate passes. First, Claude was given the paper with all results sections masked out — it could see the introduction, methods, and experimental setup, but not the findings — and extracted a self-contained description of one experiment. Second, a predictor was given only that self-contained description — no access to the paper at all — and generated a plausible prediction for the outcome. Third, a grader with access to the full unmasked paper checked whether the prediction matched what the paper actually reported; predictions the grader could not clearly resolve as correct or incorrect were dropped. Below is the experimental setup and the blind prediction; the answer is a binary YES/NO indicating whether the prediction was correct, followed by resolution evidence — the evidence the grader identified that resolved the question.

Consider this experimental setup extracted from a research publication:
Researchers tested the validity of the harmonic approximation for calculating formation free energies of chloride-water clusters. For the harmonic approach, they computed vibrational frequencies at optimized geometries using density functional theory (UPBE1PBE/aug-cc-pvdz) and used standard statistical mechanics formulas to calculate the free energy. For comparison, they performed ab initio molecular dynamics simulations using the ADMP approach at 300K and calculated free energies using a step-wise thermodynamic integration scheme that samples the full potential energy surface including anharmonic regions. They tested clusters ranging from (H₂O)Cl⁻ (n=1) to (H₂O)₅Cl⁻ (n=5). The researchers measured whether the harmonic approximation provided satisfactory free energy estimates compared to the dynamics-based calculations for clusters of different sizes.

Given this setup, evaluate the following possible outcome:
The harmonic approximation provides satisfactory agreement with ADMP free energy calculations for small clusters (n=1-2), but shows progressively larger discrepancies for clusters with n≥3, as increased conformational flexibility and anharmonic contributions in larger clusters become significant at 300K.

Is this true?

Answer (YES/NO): NO